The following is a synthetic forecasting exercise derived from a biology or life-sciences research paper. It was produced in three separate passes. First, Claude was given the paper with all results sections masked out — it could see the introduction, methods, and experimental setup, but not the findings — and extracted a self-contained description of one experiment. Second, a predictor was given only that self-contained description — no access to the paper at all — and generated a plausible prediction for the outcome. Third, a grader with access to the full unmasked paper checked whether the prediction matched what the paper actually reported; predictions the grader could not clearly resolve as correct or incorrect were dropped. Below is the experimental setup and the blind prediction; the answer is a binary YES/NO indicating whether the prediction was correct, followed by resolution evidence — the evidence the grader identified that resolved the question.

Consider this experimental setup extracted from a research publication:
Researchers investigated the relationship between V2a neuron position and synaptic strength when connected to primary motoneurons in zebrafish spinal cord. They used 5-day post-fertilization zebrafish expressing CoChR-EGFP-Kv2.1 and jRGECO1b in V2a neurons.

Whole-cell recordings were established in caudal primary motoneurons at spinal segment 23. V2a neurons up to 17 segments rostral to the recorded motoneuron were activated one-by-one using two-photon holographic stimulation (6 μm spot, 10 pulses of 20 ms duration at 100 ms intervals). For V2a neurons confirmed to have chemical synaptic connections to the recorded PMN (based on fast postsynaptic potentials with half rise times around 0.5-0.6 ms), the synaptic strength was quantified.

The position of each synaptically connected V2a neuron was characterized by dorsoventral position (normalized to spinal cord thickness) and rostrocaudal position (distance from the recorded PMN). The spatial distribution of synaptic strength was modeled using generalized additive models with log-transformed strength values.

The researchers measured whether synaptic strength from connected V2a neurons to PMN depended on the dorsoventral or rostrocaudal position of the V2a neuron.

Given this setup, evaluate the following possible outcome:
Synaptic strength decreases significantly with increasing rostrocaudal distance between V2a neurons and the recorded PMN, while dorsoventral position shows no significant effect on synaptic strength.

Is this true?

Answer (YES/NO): YES